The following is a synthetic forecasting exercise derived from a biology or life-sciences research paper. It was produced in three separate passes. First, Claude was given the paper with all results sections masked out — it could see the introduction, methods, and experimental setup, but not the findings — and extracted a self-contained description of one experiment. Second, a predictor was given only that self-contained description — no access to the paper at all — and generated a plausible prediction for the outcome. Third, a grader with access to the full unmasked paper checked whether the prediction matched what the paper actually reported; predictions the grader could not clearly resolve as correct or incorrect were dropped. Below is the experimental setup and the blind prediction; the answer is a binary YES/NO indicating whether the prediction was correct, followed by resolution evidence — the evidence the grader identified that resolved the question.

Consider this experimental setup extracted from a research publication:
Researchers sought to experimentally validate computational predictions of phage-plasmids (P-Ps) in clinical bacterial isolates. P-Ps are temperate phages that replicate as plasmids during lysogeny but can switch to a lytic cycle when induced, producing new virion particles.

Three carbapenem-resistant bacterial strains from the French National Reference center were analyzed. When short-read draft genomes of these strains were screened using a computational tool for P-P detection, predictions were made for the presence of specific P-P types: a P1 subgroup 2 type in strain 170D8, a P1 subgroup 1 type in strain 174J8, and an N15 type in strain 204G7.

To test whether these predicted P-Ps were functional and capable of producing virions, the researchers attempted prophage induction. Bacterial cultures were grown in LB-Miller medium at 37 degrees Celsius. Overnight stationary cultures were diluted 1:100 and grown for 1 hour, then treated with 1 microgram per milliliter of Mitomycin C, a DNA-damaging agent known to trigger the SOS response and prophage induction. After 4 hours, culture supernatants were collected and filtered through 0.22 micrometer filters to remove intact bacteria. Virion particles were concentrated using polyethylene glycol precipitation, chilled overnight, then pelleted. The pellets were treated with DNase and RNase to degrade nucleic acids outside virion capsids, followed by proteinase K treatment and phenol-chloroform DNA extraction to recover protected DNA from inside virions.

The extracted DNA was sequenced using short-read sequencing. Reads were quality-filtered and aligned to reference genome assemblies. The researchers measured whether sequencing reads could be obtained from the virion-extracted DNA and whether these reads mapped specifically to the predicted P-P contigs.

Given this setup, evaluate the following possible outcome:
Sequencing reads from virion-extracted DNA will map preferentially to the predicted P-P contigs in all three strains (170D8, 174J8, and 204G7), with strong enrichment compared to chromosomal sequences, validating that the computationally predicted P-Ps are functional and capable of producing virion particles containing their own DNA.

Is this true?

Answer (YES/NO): YES